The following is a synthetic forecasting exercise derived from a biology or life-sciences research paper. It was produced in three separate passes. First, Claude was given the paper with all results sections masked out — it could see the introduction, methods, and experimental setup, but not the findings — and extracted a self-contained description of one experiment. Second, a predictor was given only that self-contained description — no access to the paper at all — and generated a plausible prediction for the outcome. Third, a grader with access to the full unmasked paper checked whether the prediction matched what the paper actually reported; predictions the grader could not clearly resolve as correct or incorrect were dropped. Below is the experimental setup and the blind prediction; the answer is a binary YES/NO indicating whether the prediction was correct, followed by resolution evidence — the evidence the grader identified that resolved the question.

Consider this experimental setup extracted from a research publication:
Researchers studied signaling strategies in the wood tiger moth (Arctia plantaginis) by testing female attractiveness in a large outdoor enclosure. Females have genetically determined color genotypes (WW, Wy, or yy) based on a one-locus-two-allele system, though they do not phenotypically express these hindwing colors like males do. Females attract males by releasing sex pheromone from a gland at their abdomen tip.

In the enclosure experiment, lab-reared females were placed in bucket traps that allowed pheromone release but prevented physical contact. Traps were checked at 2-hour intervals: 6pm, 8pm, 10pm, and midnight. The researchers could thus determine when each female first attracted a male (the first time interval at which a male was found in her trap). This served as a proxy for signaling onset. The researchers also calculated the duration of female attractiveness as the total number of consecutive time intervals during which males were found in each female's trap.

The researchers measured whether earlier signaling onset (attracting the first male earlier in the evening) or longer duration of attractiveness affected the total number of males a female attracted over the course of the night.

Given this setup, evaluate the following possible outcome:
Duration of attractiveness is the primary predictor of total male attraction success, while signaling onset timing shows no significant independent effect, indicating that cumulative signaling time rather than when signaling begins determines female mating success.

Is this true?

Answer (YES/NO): NO